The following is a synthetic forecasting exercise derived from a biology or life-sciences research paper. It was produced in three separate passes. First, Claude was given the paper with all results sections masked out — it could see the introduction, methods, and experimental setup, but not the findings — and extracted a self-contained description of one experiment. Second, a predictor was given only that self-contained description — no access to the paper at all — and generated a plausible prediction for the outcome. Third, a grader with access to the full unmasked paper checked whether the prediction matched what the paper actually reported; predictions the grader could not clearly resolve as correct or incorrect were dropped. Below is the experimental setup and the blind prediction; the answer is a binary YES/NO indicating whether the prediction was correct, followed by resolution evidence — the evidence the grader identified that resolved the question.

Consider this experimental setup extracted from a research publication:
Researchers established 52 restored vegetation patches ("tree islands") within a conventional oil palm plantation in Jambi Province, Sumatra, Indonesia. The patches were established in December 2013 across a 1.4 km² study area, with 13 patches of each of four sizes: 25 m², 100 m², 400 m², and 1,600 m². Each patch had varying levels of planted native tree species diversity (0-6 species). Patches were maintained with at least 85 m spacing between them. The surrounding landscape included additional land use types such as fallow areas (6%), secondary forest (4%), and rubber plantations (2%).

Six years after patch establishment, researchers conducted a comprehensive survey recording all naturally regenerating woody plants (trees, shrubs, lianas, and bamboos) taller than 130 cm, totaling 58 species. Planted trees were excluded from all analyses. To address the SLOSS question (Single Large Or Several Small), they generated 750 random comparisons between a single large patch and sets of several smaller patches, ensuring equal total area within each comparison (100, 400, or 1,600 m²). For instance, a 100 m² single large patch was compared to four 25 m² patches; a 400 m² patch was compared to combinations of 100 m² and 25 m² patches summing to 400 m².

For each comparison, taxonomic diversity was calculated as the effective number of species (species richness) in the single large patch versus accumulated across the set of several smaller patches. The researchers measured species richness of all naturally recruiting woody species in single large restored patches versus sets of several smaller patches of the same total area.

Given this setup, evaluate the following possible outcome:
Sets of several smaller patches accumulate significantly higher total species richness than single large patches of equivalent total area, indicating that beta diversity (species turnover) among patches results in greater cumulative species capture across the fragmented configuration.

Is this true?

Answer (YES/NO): YES